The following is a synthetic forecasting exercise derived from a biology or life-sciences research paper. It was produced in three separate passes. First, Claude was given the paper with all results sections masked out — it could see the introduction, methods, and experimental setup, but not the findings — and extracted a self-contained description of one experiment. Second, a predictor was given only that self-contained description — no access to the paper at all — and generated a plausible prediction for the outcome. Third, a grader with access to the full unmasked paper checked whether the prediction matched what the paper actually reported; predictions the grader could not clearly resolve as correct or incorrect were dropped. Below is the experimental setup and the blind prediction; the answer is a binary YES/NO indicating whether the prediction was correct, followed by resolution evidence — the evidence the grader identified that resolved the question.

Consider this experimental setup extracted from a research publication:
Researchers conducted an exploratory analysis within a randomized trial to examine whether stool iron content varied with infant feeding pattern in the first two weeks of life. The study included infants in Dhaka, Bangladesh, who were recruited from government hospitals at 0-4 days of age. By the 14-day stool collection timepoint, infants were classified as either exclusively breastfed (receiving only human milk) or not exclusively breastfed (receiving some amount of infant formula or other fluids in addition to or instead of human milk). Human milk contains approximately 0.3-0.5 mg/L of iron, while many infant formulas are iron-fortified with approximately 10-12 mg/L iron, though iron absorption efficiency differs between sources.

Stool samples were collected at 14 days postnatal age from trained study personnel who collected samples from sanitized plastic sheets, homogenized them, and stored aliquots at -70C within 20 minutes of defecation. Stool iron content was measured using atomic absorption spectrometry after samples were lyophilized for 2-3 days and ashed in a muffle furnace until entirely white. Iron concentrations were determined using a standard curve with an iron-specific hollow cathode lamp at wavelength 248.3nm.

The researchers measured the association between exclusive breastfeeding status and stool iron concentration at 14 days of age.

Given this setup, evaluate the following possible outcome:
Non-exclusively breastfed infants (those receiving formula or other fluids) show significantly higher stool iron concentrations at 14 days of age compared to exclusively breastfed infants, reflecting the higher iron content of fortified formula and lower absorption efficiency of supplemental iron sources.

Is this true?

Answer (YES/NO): YES